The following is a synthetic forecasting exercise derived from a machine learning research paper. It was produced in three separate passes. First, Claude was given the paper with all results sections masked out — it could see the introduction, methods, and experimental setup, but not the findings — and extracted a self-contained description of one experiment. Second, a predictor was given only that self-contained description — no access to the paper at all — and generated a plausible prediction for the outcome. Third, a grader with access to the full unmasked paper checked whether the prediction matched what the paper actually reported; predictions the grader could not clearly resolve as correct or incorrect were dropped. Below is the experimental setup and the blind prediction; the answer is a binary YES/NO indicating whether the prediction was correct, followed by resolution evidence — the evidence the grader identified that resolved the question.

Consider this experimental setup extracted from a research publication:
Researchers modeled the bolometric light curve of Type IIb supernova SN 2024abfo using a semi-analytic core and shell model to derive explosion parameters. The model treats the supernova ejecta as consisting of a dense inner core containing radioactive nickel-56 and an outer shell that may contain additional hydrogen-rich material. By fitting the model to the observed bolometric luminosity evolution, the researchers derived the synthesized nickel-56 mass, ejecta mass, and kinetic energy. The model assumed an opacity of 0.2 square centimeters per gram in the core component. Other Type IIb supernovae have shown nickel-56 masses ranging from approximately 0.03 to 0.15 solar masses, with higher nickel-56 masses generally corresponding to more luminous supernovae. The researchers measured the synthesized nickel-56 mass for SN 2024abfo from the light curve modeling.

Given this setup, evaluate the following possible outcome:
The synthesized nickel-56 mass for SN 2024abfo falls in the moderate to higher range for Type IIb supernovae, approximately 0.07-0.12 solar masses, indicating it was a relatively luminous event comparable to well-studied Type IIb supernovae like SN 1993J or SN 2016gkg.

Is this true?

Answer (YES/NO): NO